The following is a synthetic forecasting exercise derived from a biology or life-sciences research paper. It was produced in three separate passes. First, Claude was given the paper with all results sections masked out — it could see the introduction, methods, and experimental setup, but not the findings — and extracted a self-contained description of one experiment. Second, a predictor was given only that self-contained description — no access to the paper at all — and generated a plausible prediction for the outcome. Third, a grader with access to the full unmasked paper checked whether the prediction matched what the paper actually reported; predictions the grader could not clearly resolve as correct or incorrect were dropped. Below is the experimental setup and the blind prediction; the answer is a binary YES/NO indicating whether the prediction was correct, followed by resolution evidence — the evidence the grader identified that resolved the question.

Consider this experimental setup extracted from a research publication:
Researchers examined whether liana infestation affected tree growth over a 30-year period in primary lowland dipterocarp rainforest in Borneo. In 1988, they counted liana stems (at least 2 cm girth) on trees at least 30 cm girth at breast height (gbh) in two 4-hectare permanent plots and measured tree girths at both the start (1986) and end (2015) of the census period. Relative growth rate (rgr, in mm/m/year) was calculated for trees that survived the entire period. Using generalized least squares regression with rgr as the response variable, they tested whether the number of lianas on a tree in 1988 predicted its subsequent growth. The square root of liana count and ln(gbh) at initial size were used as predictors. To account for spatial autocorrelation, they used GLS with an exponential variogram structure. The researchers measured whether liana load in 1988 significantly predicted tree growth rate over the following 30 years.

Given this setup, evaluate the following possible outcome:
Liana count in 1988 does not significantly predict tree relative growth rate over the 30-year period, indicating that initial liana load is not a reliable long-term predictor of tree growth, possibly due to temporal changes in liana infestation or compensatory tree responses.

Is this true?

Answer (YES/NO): NO